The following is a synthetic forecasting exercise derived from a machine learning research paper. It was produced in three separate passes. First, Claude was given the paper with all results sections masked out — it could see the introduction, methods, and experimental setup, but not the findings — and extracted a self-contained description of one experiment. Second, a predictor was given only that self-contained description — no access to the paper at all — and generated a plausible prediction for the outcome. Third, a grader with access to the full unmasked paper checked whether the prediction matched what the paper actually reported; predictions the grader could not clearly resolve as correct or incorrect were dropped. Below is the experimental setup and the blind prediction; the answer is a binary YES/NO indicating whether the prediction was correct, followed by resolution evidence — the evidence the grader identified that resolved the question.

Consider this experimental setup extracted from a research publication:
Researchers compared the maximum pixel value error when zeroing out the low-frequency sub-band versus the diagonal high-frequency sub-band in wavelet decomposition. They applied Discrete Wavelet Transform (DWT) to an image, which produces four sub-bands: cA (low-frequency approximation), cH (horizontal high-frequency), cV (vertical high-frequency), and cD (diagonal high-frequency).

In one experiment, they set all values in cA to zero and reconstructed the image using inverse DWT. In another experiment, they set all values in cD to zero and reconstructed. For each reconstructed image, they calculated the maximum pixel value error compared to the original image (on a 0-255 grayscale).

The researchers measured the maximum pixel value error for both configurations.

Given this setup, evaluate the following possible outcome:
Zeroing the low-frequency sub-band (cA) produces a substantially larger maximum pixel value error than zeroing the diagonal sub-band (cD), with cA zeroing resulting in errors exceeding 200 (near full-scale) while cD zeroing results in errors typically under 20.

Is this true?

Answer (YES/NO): NO